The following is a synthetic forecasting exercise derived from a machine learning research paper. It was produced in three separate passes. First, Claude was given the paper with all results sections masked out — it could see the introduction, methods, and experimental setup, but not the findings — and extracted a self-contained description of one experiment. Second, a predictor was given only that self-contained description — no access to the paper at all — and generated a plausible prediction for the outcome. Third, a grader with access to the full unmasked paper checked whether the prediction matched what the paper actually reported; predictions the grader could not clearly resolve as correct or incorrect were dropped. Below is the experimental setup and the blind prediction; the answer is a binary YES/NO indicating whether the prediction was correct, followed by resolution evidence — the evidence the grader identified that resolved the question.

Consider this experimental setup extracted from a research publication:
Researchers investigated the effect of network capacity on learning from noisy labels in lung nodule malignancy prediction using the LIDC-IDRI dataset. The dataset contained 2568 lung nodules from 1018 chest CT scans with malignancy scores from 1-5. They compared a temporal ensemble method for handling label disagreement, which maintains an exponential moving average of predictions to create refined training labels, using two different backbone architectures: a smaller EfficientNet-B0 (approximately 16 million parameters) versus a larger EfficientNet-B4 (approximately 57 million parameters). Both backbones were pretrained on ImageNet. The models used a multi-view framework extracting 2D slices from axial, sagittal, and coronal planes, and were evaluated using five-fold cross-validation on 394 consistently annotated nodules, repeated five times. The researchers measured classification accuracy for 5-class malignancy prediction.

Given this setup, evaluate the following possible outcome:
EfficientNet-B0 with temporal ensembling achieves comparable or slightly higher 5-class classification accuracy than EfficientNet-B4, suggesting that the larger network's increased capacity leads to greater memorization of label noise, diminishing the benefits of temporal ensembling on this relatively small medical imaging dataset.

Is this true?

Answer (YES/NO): NO